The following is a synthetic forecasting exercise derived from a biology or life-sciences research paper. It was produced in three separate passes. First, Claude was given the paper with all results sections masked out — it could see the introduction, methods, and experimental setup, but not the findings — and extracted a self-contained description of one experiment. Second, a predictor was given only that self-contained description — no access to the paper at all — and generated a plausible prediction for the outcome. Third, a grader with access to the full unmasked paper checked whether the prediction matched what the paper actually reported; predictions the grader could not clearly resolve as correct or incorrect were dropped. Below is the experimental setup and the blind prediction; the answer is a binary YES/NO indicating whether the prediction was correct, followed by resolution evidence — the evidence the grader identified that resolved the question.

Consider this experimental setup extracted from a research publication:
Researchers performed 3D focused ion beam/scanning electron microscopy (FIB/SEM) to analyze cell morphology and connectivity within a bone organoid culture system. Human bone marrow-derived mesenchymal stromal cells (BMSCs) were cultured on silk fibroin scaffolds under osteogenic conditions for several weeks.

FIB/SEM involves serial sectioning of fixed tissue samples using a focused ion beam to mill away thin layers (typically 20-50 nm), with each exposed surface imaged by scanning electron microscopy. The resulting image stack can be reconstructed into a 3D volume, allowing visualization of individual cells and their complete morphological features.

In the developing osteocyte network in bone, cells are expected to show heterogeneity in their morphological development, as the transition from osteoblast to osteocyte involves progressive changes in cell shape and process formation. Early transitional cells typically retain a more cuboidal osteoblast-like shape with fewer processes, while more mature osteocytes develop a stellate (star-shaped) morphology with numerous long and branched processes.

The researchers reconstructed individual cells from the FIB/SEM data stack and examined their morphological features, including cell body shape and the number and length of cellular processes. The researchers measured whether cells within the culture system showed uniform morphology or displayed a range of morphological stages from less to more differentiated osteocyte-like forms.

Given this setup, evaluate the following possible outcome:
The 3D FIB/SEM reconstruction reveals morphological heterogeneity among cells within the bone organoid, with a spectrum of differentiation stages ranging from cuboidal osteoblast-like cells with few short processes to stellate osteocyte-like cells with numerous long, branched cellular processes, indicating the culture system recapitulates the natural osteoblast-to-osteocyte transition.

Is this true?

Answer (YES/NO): YES